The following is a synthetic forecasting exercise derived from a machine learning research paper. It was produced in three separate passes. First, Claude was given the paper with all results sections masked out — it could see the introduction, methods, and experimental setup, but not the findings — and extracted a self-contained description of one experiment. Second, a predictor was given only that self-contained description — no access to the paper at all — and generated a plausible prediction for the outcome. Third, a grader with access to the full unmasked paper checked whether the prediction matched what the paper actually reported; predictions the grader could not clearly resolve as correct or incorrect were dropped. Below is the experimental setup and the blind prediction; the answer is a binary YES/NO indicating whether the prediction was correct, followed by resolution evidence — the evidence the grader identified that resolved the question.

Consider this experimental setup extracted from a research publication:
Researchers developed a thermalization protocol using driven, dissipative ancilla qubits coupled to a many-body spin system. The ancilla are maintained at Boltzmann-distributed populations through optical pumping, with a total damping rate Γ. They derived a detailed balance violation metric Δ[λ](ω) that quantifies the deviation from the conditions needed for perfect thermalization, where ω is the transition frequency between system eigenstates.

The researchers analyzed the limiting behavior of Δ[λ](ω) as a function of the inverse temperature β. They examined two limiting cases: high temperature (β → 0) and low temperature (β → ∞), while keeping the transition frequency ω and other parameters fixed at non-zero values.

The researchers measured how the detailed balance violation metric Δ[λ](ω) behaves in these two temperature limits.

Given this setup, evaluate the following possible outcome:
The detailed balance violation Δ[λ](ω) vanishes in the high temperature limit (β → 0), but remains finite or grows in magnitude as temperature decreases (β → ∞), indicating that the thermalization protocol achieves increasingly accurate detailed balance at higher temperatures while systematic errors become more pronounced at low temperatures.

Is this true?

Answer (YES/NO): YES